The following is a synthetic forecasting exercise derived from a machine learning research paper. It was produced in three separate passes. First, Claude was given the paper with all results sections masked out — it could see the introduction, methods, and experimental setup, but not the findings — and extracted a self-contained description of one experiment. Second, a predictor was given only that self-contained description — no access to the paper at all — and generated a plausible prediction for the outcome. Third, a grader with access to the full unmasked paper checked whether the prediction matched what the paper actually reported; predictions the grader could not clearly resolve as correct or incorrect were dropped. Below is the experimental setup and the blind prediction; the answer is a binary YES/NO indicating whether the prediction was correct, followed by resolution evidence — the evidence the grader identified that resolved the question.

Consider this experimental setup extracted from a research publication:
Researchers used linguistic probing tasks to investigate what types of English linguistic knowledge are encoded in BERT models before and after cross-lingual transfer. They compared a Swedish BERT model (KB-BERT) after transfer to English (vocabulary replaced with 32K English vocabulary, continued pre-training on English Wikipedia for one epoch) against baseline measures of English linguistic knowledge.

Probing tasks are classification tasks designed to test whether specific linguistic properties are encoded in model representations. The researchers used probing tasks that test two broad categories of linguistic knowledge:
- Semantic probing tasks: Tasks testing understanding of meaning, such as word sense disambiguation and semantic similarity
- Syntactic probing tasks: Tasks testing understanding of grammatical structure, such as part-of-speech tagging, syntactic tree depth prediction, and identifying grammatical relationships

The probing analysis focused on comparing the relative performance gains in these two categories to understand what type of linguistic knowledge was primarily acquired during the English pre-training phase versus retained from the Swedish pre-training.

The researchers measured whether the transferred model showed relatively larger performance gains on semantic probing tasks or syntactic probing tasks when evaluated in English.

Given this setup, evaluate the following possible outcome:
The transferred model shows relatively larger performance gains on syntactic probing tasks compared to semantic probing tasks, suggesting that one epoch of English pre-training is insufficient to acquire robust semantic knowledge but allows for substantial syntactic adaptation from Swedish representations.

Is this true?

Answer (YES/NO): NO